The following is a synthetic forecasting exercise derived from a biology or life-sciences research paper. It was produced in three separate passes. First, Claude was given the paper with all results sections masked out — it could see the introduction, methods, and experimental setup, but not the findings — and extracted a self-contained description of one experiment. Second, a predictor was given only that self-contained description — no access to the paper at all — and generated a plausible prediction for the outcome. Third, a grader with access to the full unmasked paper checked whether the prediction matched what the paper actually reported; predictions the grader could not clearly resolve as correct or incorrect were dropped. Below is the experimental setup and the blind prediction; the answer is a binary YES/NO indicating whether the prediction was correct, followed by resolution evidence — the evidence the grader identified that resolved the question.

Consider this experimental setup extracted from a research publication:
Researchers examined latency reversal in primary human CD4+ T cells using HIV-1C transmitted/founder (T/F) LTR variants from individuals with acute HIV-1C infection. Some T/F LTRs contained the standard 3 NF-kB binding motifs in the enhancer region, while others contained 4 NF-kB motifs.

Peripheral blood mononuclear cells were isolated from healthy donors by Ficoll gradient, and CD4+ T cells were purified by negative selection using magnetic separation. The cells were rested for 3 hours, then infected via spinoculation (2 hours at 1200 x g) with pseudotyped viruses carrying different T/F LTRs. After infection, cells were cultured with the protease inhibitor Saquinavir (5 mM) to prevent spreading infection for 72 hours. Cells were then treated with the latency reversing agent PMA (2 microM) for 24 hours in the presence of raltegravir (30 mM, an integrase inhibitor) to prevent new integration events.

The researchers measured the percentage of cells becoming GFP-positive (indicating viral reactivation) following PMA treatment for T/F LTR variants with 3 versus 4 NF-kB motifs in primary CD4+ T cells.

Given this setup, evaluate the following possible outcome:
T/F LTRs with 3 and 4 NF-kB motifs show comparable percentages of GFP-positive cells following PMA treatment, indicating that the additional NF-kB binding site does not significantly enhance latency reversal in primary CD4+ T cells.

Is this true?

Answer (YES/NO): NO